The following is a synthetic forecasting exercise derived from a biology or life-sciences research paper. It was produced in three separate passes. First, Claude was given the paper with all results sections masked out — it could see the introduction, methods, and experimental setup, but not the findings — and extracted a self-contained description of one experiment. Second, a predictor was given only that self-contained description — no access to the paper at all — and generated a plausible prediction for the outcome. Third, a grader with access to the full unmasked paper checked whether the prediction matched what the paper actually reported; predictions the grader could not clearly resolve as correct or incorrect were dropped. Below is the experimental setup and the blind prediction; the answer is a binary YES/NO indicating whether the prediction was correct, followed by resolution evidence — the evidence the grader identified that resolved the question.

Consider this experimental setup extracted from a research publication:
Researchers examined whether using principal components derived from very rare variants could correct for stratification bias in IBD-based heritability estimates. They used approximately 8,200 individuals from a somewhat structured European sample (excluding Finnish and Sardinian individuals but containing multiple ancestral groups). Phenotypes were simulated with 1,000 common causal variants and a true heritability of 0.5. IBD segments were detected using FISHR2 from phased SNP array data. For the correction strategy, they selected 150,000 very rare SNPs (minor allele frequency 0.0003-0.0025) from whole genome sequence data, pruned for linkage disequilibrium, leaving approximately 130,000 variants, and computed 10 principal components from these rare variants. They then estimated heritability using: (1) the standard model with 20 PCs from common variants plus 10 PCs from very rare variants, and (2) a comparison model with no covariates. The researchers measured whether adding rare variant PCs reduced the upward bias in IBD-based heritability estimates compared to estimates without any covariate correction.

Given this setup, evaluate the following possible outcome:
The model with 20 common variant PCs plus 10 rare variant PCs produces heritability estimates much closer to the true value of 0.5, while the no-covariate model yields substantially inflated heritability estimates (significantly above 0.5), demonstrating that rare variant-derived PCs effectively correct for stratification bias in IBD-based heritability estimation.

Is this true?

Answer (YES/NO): NO